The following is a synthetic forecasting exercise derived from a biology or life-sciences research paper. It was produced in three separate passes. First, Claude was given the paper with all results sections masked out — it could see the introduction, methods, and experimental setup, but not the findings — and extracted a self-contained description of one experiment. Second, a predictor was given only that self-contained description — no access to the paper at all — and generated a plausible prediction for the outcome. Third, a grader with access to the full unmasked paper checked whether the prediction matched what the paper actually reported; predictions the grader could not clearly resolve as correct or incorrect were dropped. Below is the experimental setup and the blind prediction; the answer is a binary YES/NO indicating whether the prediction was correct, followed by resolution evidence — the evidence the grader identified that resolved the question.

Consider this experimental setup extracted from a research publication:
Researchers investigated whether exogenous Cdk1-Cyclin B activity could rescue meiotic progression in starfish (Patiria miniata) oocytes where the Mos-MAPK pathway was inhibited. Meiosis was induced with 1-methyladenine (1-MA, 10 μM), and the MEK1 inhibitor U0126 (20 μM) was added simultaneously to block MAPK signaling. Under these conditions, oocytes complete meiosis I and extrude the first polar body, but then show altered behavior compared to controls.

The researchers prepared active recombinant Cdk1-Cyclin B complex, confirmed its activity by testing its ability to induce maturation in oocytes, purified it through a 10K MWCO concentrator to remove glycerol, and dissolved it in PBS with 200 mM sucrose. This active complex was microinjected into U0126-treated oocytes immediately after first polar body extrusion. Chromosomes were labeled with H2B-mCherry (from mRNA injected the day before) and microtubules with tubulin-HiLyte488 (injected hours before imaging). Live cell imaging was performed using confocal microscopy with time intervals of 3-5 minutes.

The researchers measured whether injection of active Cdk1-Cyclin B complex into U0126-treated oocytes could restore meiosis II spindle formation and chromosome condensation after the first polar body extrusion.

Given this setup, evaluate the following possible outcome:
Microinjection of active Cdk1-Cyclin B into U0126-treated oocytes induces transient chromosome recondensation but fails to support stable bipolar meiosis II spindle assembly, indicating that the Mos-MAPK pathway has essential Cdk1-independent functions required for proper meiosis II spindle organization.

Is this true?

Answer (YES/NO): NO